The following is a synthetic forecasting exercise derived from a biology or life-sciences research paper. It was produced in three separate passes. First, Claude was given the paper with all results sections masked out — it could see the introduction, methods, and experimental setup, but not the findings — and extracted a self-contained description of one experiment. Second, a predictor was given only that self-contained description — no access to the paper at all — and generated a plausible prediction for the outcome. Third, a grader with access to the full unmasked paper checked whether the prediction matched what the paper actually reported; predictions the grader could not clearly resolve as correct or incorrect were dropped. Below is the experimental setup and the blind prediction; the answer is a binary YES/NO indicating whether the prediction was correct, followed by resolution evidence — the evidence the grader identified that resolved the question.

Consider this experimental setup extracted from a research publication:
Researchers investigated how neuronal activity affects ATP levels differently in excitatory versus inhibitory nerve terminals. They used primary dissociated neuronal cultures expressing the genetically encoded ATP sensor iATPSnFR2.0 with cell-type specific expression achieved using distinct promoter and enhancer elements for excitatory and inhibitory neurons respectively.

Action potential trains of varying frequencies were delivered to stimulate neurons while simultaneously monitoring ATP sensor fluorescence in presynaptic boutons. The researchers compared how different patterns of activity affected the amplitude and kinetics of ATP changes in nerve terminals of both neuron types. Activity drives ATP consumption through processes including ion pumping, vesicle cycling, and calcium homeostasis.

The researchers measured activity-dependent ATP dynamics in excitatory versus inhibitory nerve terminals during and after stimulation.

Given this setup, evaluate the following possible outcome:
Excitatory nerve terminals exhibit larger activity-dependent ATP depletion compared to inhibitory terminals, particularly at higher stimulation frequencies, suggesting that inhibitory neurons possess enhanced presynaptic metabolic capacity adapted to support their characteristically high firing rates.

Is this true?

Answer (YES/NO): NO